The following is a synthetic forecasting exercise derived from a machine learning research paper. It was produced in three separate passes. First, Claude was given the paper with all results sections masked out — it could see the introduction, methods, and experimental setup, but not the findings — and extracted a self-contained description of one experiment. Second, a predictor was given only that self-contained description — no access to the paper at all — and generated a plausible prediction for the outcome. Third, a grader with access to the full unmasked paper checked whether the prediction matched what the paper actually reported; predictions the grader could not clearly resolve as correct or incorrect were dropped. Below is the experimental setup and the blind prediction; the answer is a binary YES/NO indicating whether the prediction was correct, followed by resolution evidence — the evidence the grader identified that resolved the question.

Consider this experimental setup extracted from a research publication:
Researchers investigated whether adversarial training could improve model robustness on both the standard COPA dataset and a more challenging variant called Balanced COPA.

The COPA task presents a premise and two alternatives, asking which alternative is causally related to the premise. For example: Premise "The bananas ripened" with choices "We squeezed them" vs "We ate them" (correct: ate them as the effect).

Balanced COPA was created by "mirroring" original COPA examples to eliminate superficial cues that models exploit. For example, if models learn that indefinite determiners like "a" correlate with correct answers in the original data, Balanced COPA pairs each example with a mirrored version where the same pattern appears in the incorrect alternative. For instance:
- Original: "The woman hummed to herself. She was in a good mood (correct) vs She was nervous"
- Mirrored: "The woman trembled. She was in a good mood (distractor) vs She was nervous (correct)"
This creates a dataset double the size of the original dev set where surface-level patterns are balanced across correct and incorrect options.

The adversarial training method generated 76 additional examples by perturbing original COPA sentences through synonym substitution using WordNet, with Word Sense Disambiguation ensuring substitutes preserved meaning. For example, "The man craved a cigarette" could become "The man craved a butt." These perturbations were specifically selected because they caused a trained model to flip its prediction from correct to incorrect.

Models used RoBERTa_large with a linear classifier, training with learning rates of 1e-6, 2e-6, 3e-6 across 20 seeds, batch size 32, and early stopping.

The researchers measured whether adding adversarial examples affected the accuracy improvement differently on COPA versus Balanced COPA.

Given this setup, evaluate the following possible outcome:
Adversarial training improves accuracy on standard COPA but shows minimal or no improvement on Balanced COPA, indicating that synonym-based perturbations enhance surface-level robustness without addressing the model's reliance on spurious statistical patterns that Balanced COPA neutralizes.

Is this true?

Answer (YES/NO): NO